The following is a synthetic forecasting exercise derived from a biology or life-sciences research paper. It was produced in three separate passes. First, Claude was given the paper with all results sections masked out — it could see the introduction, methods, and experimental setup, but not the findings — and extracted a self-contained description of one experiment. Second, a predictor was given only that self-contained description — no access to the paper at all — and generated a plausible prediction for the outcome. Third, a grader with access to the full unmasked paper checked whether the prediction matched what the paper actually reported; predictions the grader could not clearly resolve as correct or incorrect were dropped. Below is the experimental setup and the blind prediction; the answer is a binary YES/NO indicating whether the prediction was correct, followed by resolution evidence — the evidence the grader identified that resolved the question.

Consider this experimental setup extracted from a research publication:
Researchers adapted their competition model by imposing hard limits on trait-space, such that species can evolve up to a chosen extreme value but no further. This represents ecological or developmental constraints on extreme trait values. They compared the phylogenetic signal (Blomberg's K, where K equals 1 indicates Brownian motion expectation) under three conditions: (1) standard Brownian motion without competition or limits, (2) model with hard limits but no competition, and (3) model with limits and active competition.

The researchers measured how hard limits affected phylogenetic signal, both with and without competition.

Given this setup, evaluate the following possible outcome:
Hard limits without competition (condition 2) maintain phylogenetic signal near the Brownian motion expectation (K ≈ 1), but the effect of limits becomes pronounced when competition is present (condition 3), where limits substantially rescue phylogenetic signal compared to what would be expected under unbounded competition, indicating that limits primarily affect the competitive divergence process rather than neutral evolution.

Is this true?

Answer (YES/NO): NO